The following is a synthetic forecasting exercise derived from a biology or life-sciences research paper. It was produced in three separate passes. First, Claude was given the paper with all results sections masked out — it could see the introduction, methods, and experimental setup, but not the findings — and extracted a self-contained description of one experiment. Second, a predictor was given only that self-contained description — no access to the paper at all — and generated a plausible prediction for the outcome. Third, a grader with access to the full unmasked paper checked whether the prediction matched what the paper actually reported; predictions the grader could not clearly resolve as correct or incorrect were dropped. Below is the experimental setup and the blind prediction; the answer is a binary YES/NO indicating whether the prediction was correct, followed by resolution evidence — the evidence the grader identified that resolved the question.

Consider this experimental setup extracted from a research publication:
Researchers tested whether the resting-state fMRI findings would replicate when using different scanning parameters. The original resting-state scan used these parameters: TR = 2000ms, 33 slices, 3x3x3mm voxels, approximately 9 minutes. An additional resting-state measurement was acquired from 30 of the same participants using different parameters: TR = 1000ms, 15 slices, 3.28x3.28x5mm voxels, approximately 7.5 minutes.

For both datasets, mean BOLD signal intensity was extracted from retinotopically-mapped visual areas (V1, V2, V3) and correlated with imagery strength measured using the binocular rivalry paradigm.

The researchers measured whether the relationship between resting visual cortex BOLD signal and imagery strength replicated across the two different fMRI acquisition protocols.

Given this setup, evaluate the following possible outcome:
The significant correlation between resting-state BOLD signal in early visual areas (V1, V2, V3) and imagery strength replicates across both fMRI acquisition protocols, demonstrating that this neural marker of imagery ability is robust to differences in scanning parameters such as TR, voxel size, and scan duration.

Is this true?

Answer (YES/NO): YES